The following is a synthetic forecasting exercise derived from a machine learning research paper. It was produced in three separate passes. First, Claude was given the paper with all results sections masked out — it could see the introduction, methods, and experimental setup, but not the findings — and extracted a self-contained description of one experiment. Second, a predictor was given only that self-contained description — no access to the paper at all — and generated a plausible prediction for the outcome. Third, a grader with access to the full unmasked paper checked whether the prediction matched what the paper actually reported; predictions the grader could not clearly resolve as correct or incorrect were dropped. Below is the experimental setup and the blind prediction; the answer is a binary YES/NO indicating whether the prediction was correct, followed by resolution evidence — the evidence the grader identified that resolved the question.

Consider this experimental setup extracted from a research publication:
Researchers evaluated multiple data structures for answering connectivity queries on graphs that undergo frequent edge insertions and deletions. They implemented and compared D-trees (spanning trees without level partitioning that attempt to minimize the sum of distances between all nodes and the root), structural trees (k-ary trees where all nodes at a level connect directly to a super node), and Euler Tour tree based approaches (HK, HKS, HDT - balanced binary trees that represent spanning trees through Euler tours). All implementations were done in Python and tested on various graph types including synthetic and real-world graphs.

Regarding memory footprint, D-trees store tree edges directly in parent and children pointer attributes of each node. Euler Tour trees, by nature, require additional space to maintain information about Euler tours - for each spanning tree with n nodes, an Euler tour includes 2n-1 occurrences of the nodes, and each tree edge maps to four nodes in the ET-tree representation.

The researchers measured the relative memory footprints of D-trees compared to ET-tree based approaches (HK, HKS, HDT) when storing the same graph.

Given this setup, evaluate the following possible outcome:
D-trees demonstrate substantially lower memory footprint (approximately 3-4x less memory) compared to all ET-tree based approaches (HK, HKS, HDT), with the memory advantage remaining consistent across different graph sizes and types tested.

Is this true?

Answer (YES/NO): NO